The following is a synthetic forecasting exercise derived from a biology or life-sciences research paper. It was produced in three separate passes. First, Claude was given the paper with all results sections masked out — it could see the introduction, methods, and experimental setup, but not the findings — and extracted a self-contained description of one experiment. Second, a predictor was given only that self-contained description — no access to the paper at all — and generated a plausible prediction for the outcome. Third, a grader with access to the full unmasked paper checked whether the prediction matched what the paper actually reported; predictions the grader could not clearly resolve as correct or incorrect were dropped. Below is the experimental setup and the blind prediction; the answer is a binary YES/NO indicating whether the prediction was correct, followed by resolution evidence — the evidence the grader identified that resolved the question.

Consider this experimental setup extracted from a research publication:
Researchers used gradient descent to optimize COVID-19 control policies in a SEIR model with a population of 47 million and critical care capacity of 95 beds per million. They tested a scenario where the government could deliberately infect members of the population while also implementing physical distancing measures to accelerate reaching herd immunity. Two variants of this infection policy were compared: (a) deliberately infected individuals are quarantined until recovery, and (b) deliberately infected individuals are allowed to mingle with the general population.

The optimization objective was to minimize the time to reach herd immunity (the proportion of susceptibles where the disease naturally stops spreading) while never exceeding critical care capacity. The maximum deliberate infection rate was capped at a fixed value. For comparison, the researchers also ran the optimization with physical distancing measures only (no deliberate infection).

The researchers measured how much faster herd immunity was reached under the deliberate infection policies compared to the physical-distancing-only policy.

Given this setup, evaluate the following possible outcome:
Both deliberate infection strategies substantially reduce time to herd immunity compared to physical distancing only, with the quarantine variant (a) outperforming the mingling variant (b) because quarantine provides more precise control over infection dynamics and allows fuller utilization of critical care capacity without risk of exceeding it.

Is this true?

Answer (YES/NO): NO